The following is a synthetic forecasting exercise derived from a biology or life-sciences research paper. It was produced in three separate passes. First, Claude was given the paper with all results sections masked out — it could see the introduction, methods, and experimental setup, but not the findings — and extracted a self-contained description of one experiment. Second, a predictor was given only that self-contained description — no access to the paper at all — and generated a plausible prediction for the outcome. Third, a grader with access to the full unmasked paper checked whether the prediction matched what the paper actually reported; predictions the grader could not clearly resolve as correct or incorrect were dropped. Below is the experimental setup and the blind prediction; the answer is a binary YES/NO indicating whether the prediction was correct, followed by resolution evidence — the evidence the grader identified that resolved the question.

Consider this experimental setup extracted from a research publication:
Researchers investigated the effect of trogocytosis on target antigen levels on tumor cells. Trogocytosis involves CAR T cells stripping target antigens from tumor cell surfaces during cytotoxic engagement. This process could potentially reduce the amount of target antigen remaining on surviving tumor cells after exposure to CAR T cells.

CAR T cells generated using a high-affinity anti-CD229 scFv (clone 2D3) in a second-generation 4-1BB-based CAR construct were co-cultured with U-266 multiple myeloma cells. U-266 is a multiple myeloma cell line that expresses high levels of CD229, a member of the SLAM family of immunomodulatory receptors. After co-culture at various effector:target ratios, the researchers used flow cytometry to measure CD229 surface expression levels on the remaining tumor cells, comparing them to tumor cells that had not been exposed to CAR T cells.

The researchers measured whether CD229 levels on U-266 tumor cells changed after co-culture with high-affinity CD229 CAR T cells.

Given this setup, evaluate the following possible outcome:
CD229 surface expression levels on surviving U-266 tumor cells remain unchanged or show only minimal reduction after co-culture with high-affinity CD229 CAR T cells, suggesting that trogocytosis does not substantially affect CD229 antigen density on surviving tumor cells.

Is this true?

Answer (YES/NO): NO